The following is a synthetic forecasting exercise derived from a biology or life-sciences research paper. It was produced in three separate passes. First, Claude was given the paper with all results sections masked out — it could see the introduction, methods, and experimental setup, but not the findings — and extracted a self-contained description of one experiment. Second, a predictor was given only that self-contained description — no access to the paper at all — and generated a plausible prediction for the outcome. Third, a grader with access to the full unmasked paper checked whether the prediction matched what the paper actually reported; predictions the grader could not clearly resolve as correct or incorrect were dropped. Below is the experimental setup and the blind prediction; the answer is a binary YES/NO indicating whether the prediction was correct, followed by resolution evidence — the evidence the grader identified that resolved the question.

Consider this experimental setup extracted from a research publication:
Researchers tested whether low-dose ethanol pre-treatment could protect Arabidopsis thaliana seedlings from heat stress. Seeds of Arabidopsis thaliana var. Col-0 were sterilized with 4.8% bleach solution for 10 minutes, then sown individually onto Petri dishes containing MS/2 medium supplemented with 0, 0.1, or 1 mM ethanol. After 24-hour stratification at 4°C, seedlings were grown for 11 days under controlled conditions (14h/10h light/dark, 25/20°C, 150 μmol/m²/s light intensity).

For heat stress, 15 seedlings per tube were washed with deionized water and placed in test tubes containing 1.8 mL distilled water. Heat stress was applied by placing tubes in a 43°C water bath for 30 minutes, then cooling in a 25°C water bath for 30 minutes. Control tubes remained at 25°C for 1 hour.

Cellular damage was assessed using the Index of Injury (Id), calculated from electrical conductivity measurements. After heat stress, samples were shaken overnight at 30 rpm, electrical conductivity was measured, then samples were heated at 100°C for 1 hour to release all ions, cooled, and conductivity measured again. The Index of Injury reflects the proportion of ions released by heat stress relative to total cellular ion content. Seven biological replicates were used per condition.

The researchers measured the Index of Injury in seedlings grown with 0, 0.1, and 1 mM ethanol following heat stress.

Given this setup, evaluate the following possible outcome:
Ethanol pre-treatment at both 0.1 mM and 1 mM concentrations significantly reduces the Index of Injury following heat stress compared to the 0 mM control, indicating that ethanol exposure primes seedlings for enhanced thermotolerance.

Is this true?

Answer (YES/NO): YES